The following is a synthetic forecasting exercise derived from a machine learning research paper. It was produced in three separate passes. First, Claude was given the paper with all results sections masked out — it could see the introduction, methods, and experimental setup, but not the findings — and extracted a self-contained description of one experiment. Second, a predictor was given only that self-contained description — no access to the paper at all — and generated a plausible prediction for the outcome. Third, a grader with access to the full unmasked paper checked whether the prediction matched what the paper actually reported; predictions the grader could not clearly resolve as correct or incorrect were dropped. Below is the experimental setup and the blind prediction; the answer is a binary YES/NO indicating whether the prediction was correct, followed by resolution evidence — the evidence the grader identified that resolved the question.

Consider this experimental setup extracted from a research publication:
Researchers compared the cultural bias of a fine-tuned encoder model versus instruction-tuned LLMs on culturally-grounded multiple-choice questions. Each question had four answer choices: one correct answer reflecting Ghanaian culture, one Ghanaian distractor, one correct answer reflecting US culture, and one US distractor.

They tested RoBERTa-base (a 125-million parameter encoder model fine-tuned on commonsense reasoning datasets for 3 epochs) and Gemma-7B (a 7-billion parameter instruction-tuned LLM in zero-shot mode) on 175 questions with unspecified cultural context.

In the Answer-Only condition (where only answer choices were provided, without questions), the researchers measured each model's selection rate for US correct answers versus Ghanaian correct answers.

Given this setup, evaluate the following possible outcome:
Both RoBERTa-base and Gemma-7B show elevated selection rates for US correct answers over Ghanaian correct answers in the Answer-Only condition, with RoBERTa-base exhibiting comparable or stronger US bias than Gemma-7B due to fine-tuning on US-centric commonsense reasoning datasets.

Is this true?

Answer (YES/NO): NO